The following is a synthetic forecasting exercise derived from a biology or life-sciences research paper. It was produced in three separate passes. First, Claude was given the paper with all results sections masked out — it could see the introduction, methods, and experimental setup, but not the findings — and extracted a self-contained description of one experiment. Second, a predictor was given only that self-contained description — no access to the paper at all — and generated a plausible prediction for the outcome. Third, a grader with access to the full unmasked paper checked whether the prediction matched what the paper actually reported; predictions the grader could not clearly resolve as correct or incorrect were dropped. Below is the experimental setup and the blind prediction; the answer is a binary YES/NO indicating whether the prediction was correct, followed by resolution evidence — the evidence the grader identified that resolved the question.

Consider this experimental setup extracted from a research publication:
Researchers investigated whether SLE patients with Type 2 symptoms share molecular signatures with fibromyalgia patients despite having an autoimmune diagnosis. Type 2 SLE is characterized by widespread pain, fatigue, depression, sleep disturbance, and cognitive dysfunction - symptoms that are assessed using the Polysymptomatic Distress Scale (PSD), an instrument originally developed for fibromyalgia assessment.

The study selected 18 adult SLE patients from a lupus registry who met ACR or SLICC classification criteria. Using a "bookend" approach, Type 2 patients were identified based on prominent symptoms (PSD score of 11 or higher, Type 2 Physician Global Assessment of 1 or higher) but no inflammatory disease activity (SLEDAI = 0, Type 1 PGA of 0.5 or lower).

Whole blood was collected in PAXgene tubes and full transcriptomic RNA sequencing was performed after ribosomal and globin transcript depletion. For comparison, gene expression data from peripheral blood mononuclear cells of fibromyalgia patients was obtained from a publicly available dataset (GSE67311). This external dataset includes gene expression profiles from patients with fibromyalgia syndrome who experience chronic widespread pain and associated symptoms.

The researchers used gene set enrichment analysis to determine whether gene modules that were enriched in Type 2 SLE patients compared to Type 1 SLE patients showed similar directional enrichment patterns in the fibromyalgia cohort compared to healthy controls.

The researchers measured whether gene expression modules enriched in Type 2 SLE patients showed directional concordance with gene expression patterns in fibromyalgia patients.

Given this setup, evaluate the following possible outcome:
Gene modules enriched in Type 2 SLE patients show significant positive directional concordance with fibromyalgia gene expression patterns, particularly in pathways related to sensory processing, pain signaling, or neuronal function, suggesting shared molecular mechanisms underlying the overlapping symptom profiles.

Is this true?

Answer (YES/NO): NO